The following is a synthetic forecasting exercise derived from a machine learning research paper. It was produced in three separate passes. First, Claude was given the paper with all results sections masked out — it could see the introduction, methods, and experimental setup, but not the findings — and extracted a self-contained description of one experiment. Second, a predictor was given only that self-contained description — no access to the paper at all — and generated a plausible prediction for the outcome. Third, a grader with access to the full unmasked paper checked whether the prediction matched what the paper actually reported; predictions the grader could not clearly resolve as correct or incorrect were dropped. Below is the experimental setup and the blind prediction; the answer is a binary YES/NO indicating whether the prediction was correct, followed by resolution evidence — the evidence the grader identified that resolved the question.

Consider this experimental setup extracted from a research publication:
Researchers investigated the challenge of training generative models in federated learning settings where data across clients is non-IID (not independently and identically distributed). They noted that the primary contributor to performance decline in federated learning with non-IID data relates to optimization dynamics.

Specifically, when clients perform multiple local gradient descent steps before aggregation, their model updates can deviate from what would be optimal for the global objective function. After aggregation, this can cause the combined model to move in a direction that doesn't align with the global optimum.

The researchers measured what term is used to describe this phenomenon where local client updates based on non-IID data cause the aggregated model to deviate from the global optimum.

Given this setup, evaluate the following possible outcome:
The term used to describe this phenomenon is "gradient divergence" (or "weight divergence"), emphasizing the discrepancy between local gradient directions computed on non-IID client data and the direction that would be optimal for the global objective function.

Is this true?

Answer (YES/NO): NO